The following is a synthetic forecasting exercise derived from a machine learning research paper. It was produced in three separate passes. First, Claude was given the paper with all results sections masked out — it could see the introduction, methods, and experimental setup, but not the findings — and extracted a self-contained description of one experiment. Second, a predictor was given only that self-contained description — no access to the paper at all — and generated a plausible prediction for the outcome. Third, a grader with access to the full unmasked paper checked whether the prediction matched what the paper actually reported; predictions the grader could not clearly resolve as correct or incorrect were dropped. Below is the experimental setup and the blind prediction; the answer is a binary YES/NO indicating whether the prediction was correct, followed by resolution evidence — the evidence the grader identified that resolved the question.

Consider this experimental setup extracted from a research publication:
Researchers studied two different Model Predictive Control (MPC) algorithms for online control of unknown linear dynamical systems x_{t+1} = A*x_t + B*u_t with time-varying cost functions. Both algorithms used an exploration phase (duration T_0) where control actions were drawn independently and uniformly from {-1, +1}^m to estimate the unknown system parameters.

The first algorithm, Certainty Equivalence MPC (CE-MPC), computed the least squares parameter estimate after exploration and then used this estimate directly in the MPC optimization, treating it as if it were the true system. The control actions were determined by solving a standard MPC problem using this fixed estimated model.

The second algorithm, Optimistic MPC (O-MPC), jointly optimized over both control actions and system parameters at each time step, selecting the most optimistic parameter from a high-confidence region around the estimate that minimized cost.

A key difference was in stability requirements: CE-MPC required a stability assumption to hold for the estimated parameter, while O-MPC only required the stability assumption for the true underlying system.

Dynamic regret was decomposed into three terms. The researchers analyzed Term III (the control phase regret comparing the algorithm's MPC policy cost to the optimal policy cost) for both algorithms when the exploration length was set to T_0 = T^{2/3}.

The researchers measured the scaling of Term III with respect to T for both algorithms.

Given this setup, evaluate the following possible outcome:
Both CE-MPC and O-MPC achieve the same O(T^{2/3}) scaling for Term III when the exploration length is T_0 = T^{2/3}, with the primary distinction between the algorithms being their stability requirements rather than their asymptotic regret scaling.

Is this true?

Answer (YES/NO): NO